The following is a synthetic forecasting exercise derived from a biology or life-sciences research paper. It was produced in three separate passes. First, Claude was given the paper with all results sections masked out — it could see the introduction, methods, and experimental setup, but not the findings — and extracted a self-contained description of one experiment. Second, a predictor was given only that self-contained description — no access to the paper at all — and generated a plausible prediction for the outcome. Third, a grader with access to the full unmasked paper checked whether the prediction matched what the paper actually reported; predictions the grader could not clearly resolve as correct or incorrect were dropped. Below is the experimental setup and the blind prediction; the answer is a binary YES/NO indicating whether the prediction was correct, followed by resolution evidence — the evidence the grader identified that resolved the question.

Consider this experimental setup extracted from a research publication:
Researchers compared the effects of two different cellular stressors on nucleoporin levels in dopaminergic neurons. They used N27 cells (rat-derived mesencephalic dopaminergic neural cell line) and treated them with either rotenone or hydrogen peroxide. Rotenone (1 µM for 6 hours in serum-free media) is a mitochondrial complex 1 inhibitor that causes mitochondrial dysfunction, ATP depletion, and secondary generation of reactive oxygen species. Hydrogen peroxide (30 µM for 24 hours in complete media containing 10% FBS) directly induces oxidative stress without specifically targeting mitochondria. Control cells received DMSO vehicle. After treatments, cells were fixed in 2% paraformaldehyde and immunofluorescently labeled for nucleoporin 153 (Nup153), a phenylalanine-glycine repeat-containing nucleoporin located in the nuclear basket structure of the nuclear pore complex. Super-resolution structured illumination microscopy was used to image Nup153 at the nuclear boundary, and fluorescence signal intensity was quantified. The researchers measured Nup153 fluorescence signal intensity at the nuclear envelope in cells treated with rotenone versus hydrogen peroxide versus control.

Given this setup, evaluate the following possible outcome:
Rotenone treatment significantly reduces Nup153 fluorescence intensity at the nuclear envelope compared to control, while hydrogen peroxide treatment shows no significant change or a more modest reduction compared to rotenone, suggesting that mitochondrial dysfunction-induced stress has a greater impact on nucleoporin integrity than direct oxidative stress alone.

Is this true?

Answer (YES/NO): NO